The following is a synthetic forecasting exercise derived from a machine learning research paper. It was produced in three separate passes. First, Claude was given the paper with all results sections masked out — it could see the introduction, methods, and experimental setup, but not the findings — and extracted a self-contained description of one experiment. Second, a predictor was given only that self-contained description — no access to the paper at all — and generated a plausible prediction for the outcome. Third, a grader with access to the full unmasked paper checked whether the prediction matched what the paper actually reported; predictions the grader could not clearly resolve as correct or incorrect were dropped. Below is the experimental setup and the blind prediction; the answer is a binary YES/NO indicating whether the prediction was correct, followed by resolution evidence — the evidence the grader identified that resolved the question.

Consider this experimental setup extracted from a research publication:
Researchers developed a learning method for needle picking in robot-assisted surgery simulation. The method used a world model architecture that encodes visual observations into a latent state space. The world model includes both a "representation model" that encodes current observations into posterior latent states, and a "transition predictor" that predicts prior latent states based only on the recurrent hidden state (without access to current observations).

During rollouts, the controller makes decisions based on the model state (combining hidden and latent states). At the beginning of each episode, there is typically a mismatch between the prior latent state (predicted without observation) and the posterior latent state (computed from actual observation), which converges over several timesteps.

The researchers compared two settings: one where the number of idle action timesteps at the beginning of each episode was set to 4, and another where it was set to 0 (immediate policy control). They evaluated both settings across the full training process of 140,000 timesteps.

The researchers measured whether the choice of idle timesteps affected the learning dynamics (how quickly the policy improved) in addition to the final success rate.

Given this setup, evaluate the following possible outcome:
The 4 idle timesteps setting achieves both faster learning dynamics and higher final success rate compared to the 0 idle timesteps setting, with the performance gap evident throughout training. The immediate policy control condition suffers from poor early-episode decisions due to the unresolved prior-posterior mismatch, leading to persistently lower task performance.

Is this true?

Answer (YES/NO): NO